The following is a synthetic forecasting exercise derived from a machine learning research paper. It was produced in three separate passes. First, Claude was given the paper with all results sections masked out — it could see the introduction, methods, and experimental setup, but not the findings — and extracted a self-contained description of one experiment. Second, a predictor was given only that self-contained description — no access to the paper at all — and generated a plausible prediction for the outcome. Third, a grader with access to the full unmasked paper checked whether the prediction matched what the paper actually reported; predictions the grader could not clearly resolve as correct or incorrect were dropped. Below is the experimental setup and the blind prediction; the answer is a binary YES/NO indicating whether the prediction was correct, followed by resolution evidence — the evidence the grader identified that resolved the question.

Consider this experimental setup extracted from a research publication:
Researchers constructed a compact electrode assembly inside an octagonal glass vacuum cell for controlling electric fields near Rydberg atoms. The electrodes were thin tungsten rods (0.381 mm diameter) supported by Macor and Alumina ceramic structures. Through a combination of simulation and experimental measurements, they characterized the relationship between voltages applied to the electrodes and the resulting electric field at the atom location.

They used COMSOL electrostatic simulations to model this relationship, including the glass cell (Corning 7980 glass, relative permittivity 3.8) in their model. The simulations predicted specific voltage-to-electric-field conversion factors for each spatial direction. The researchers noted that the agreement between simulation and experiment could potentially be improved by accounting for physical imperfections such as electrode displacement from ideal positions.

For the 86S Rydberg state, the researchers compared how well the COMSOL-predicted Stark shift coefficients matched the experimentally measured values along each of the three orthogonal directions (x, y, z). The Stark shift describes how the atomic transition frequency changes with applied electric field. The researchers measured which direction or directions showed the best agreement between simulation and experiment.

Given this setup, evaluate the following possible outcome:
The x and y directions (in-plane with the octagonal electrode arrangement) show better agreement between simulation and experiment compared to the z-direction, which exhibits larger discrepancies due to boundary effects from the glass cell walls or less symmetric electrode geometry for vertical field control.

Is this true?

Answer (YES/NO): NO